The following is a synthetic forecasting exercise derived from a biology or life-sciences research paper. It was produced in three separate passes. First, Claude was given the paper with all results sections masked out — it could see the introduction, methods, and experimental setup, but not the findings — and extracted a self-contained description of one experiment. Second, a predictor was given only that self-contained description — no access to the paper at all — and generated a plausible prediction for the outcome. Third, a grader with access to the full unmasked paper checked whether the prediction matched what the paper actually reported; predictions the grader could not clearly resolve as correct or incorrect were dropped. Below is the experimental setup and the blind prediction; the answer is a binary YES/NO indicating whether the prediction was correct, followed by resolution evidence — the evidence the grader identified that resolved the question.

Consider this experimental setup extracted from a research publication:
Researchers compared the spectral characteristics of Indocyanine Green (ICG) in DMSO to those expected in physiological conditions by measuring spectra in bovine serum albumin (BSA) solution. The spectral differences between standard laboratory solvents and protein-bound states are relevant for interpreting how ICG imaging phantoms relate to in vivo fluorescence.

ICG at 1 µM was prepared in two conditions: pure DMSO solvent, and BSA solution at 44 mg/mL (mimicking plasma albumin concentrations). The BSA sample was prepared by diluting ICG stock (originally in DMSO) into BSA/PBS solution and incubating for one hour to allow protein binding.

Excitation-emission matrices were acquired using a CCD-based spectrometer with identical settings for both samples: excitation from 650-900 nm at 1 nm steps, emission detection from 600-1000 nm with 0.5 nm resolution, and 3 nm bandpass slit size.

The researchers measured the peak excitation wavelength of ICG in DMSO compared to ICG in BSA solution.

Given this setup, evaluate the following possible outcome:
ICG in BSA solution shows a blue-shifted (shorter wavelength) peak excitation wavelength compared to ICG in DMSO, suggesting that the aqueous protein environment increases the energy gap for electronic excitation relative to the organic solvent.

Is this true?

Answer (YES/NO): NO